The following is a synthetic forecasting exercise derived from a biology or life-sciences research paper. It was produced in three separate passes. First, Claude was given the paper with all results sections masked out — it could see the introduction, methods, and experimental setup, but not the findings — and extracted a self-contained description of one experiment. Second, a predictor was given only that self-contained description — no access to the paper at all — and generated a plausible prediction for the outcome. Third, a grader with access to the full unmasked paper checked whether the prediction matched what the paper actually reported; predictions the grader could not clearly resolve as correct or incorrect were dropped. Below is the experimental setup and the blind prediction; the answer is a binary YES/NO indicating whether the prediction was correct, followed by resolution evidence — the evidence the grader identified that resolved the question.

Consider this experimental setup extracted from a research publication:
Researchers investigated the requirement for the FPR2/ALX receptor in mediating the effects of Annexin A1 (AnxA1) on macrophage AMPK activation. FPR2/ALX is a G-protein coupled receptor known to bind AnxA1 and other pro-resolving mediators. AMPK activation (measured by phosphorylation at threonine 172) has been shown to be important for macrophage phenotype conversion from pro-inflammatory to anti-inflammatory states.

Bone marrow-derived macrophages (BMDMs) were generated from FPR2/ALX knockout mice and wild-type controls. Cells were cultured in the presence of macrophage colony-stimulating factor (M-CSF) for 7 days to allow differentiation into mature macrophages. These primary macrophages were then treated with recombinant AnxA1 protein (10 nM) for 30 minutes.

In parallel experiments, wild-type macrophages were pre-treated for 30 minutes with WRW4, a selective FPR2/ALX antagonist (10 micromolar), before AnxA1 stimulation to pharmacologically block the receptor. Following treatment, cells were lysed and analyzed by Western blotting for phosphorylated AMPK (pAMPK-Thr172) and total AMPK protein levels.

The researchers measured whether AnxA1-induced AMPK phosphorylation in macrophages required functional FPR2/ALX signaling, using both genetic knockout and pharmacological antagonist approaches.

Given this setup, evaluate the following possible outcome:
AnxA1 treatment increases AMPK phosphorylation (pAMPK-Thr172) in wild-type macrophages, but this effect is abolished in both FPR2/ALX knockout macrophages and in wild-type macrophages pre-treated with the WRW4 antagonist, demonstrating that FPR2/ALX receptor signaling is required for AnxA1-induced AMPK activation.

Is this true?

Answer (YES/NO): YES